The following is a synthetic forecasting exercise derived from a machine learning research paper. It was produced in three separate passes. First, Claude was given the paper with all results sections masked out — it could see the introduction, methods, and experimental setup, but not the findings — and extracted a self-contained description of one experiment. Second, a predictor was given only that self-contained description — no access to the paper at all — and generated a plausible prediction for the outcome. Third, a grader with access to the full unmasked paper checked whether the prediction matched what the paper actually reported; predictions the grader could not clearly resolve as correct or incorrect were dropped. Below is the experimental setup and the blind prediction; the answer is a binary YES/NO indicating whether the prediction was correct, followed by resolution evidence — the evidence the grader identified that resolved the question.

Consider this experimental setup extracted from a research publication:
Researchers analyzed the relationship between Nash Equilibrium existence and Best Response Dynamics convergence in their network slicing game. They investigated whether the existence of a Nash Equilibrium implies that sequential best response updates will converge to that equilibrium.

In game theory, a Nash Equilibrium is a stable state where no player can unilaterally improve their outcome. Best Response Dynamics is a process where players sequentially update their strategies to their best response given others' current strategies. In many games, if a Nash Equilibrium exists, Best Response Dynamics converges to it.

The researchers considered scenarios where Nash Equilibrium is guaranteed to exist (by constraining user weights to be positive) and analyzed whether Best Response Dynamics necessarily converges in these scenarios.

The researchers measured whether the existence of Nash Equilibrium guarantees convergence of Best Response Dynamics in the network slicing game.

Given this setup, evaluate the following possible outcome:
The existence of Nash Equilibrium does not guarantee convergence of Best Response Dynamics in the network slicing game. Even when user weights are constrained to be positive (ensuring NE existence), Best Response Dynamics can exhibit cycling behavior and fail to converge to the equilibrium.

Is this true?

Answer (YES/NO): YES